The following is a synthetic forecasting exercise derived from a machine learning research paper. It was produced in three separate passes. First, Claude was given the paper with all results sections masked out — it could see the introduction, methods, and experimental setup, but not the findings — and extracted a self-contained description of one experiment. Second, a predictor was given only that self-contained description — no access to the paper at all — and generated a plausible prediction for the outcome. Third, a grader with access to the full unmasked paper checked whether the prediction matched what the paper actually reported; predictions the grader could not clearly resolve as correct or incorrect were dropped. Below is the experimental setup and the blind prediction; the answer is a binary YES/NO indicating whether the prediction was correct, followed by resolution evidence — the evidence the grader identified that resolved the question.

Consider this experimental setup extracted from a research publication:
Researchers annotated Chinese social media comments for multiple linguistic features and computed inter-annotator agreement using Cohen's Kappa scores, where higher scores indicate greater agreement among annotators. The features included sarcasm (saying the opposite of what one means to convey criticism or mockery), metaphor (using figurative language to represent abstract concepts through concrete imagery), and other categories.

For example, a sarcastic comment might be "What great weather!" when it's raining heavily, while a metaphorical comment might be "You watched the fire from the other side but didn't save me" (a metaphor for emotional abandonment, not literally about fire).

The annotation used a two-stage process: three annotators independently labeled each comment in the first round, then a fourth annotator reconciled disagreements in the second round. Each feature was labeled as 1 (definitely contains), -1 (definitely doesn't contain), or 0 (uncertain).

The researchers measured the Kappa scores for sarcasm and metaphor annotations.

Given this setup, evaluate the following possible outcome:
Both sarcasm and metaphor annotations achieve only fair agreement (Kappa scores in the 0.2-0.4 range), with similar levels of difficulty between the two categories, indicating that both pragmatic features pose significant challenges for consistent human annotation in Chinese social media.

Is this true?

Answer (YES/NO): NO